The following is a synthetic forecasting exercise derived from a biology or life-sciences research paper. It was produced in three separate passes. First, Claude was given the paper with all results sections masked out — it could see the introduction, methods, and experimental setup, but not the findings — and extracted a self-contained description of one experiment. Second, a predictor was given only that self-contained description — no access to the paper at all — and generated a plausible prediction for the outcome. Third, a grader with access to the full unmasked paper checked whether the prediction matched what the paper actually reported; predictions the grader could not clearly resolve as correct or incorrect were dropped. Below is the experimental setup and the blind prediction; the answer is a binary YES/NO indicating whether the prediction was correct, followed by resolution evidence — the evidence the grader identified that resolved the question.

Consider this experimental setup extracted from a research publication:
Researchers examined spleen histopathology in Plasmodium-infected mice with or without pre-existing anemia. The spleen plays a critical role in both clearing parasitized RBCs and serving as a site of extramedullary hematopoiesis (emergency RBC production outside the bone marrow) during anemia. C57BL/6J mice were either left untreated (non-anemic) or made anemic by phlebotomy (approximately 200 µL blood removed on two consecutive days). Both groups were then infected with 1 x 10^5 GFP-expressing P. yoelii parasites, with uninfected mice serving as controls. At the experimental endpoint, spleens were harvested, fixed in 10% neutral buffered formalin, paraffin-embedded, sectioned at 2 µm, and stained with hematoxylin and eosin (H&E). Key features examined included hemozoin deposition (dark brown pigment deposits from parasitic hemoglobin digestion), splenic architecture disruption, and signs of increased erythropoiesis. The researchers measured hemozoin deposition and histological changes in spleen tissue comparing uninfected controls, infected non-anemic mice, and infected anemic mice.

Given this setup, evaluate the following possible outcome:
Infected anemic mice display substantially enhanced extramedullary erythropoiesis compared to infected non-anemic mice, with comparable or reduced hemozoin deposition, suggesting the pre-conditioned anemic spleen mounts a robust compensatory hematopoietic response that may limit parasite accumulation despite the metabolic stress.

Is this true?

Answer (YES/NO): NO